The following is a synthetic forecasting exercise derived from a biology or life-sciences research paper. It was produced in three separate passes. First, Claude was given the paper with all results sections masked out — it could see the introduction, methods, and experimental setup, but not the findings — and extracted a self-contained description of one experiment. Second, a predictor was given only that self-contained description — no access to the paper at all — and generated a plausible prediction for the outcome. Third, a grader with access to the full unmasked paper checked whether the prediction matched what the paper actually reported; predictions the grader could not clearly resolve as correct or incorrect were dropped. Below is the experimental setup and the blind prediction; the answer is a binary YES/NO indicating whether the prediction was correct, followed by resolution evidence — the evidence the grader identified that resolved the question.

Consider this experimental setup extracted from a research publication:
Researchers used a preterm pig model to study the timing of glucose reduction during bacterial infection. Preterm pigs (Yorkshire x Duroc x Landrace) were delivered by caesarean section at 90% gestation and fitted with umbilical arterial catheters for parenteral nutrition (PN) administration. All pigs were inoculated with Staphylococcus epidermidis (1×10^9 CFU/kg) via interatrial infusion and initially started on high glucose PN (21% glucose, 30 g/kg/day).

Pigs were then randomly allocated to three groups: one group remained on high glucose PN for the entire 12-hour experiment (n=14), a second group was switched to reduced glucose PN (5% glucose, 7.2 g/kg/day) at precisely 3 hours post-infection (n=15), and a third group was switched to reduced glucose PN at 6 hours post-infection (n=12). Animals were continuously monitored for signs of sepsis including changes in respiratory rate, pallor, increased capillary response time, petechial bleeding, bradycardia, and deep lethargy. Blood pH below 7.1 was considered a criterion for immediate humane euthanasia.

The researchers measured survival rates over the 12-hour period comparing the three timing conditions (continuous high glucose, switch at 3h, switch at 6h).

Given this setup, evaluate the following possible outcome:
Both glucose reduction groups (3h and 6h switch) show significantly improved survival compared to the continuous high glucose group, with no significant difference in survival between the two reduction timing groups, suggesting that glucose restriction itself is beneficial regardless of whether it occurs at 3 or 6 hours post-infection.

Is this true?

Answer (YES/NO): NO